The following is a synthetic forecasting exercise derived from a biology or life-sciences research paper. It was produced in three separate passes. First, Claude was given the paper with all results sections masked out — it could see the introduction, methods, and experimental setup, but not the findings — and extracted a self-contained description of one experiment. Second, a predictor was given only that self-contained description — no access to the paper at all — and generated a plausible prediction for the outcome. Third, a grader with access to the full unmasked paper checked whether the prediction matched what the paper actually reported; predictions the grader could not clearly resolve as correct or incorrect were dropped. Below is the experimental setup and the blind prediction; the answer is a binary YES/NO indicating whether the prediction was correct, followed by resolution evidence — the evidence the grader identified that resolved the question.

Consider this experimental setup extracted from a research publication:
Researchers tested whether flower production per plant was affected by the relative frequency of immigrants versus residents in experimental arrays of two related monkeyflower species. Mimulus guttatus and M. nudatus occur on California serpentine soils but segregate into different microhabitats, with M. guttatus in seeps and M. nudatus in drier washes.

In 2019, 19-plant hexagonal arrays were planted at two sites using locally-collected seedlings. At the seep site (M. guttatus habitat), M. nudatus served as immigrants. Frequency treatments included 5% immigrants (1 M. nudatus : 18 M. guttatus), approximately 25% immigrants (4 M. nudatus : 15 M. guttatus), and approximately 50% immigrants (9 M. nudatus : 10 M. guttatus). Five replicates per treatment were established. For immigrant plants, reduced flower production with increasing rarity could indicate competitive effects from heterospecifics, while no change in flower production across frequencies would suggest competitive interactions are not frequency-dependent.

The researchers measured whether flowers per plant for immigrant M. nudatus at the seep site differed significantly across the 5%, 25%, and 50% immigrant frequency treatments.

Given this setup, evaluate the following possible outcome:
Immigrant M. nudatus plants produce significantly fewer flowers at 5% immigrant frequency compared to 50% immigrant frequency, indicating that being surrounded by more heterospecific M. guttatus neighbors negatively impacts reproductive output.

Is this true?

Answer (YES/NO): NO